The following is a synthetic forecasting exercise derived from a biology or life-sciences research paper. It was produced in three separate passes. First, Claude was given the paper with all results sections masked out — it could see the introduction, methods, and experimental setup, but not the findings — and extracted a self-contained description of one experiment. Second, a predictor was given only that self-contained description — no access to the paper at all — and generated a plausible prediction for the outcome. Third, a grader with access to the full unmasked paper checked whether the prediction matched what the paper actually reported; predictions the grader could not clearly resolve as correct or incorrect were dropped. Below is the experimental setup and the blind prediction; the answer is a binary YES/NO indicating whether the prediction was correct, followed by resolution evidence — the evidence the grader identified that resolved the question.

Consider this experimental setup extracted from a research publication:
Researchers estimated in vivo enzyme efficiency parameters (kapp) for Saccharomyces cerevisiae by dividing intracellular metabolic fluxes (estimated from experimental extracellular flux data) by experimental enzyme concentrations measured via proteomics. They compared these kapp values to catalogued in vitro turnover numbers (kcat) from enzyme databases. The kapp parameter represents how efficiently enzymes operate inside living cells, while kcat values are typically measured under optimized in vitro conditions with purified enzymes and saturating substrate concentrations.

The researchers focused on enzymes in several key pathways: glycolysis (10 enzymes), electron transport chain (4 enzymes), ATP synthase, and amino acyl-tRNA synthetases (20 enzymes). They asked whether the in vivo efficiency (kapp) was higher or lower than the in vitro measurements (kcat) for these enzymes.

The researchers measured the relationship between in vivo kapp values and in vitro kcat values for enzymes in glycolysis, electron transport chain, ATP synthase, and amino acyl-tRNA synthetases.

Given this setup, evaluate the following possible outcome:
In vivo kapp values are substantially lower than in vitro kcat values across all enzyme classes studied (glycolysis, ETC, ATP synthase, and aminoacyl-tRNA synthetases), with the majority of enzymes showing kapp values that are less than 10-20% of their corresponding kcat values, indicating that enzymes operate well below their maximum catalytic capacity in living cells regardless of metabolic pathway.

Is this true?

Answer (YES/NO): NO